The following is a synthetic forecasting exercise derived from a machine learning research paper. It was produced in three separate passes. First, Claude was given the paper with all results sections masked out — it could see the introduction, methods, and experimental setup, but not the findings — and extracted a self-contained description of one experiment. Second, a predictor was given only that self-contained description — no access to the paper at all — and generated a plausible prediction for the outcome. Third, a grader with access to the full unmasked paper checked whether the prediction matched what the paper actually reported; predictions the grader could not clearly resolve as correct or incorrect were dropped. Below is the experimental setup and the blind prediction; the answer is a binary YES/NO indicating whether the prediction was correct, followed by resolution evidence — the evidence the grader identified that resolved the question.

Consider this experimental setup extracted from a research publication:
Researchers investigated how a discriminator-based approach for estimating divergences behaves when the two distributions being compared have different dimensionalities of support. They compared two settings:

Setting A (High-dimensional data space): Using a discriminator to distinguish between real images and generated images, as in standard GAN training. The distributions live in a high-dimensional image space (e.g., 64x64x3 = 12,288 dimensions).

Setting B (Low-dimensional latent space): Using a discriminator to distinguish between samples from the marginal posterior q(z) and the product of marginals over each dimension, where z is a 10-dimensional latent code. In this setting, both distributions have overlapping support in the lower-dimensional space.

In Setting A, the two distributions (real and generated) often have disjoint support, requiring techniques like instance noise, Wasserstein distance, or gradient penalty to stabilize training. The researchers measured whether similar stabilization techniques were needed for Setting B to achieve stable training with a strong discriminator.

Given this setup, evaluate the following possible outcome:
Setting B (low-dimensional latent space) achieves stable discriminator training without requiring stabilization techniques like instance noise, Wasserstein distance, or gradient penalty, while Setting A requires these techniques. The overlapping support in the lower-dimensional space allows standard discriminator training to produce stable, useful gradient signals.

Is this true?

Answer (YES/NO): YES